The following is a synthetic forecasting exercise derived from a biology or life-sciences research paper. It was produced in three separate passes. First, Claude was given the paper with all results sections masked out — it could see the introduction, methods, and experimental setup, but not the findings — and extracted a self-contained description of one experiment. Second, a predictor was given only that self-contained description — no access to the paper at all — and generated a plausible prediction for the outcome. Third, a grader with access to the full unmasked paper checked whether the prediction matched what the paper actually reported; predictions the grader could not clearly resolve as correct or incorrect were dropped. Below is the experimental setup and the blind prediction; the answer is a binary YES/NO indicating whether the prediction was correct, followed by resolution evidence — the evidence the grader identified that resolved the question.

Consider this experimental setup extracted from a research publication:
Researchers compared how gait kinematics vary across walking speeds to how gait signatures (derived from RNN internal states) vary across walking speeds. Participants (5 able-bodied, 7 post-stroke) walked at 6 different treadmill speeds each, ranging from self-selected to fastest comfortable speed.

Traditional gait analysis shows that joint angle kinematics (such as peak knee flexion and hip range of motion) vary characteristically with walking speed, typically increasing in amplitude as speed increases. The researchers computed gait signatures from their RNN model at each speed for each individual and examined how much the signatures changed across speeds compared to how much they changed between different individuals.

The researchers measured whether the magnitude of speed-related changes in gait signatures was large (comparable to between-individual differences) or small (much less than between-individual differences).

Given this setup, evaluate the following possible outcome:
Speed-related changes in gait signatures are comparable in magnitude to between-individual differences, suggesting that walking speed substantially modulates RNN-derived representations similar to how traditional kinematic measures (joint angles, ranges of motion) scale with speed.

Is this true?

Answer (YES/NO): NO